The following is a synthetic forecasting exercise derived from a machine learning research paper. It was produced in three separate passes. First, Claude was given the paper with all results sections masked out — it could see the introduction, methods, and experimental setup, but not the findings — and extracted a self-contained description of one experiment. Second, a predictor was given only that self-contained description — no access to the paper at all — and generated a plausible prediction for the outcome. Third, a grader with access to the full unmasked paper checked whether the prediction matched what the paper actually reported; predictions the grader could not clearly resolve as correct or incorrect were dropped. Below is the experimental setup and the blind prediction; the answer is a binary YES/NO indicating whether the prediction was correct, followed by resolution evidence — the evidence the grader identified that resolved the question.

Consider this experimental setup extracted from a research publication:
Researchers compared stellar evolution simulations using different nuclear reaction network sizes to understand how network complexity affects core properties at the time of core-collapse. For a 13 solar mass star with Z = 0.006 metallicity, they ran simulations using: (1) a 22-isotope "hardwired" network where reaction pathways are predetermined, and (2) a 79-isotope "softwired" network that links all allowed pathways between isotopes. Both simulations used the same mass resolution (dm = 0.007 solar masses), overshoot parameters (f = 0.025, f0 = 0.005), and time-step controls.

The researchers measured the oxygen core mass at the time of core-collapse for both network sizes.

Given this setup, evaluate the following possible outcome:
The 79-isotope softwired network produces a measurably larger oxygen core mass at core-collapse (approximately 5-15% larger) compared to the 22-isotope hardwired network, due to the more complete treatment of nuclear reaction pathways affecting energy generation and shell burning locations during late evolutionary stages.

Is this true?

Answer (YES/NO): NO